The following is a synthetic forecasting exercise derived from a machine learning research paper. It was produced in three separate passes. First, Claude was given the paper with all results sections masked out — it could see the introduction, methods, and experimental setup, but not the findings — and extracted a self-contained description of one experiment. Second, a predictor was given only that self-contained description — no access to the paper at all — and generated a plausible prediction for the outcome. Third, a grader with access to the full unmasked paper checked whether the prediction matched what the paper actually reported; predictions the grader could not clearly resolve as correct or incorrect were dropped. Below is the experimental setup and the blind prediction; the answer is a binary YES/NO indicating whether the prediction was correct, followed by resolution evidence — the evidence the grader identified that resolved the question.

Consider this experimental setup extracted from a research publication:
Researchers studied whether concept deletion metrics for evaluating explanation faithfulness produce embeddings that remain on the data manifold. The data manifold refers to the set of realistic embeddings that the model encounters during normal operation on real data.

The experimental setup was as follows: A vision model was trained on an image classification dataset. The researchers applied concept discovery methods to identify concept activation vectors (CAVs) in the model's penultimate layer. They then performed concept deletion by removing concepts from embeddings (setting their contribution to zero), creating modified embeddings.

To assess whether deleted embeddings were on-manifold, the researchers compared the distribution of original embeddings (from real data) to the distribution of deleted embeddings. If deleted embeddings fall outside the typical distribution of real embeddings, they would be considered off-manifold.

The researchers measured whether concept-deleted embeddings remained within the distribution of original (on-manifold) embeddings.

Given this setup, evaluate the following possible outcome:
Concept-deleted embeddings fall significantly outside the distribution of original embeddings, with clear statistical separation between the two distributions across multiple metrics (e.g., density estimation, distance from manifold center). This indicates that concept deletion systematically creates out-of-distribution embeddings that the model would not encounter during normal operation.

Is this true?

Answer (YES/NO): NO